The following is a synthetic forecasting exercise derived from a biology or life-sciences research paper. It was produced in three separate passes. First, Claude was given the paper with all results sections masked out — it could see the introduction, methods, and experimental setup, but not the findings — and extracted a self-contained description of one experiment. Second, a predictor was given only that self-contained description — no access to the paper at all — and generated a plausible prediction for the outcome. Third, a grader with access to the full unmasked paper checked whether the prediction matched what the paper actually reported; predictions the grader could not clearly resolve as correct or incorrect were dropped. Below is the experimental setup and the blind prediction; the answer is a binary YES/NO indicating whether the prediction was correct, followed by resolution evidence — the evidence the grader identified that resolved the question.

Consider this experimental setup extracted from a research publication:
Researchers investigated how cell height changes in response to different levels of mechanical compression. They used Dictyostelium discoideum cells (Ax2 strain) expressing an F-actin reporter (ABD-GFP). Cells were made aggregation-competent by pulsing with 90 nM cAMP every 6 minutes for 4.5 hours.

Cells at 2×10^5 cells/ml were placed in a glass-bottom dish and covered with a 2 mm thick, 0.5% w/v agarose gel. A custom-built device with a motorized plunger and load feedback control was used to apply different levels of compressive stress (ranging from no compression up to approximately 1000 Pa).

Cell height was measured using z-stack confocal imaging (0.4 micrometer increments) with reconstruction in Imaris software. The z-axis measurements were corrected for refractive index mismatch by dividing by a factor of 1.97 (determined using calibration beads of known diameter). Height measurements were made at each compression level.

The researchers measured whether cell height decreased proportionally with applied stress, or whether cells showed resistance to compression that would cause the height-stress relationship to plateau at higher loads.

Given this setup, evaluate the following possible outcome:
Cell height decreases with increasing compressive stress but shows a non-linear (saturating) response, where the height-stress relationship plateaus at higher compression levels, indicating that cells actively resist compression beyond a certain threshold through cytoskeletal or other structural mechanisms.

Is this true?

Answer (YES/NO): YES